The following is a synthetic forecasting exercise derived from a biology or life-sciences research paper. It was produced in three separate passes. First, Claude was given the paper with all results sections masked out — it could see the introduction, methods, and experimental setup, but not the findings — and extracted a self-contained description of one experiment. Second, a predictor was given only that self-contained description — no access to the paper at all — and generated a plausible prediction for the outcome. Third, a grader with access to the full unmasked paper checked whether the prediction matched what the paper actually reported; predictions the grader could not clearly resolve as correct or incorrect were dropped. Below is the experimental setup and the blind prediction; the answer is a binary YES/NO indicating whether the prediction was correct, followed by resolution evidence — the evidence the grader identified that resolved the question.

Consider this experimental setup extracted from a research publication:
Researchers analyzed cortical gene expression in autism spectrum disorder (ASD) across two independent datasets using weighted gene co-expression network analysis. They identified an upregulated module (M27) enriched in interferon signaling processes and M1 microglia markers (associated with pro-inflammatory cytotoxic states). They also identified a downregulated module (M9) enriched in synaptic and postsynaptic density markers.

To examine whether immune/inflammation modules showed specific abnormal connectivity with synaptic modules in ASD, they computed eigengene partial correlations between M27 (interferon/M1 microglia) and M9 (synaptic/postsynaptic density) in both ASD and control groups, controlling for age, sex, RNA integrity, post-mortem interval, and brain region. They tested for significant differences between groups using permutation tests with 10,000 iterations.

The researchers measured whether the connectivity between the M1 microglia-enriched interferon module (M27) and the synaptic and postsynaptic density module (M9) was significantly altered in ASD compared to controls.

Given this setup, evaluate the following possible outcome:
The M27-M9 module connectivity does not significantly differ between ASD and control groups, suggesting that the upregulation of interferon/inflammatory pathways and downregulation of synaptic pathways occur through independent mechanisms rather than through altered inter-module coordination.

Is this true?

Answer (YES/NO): NO